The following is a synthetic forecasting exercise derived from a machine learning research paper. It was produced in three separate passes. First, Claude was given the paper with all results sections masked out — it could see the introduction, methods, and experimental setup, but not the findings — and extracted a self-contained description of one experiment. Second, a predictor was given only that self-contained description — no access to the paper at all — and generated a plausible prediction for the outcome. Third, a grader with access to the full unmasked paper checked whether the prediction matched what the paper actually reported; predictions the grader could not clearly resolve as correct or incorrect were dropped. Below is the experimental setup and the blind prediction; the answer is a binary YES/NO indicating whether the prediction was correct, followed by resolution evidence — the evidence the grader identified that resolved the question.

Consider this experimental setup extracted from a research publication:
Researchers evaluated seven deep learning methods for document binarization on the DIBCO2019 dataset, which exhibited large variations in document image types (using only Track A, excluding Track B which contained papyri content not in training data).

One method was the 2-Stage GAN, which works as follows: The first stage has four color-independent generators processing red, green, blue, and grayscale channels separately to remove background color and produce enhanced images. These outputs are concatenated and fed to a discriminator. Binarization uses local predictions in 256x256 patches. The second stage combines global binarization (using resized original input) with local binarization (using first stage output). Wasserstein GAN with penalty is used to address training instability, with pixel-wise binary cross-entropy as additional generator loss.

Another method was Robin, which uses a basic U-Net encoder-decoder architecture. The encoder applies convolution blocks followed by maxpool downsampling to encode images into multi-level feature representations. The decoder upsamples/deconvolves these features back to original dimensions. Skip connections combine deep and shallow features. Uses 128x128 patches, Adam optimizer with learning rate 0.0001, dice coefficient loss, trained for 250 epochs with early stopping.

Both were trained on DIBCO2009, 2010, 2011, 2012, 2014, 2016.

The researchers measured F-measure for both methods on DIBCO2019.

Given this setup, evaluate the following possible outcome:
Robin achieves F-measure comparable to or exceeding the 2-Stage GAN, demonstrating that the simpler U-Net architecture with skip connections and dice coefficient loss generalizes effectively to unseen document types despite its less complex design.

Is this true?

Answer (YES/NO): YES